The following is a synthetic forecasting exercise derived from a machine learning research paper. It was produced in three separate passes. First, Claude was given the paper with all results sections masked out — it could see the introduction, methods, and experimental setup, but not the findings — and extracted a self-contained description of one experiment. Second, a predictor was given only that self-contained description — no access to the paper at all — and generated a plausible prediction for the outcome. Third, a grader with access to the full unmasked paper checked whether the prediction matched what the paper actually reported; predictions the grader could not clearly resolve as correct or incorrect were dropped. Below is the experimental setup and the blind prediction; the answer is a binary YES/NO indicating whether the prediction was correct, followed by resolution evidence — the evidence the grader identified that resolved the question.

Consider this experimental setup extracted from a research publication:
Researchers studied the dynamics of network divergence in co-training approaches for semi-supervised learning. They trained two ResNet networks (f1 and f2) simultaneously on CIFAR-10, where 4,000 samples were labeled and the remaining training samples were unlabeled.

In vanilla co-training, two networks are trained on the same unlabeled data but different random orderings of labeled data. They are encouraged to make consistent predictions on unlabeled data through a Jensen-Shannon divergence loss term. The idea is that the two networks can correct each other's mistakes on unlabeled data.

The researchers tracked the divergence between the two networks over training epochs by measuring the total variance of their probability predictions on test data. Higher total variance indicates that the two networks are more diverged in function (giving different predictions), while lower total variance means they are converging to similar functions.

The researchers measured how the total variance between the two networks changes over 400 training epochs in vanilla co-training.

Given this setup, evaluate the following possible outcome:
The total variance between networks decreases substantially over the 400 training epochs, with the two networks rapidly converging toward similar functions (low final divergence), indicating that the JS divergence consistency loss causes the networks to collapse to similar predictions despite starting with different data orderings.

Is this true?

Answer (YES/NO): NO